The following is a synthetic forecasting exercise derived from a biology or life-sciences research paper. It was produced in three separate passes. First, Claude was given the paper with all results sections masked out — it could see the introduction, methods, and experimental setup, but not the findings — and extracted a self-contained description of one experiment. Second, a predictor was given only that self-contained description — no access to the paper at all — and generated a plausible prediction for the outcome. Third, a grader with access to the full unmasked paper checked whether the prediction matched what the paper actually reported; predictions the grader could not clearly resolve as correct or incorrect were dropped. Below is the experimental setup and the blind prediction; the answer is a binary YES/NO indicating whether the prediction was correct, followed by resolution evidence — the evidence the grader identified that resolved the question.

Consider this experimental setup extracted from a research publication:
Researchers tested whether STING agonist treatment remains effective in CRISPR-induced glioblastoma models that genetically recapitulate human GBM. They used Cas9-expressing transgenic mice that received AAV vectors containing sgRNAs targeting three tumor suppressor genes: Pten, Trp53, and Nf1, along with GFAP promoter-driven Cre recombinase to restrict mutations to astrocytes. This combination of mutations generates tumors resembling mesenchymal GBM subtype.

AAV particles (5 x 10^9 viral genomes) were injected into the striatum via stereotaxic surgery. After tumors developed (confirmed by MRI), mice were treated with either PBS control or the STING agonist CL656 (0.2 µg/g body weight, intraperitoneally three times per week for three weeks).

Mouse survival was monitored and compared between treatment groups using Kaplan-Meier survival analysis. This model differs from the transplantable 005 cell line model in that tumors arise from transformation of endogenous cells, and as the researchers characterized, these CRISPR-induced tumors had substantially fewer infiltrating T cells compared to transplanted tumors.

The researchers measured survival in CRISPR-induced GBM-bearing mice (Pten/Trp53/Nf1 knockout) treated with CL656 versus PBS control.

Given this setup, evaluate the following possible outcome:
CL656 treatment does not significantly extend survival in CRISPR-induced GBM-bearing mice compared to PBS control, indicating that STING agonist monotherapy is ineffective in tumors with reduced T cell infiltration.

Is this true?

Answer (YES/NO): NO